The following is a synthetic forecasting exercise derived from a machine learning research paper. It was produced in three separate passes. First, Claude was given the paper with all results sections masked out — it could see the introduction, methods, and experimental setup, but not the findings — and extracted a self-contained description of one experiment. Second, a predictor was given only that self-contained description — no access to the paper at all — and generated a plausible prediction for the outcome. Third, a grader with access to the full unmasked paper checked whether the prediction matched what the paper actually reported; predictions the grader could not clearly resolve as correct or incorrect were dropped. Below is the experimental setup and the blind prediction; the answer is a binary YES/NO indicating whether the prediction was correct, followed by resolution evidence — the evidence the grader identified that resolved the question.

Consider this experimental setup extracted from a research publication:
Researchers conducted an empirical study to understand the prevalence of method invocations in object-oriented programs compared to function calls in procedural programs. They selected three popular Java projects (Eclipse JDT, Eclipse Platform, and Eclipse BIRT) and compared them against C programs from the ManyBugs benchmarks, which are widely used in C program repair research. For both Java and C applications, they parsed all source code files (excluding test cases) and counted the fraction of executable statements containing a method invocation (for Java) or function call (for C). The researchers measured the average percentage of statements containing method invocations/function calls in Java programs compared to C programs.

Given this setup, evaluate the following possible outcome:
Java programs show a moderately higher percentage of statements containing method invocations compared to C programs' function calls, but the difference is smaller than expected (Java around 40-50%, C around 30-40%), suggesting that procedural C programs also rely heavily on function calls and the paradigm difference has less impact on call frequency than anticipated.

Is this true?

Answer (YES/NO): NO